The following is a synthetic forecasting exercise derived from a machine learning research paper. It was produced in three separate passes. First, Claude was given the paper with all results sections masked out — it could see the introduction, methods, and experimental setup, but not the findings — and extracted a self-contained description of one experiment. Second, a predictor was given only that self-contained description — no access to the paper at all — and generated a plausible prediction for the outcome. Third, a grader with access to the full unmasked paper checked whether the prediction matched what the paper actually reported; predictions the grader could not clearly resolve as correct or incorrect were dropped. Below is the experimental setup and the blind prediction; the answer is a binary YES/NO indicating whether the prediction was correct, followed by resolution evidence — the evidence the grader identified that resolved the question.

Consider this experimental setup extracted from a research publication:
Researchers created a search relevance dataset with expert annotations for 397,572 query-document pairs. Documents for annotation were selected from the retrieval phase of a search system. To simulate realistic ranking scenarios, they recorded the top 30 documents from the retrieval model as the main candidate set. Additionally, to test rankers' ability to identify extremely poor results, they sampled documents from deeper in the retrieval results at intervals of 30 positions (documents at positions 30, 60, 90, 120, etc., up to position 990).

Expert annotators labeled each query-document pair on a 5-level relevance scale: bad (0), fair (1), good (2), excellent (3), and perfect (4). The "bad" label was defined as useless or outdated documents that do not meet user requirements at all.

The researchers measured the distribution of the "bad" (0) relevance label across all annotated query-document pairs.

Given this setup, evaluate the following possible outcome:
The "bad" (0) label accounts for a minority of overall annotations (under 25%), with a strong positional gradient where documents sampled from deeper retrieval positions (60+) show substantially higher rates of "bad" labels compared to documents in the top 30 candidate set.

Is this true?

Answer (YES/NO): NO